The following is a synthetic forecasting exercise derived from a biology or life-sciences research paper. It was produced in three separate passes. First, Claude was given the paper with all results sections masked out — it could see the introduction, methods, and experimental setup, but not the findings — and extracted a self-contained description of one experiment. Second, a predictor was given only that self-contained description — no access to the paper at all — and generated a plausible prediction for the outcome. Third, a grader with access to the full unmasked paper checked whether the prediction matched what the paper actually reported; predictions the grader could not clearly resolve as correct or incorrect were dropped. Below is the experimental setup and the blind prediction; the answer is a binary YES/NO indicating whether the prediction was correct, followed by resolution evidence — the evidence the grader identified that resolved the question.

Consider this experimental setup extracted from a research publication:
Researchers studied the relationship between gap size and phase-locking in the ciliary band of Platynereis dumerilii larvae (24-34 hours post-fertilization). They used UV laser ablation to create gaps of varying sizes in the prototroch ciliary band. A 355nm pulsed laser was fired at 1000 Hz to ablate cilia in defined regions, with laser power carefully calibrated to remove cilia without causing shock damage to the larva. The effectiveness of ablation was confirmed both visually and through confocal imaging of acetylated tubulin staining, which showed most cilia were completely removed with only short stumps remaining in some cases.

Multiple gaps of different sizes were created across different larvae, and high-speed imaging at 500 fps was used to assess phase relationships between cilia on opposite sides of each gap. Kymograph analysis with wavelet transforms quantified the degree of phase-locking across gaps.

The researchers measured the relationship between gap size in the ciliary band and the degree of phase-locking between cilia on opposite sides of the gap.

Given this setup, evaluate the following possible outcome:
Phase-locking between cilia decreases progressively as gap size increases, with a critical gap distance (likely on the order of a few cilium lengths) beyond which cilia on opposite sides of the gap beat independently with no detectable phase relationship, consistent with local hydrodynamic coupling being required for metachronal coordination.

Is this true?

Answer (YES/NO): NO